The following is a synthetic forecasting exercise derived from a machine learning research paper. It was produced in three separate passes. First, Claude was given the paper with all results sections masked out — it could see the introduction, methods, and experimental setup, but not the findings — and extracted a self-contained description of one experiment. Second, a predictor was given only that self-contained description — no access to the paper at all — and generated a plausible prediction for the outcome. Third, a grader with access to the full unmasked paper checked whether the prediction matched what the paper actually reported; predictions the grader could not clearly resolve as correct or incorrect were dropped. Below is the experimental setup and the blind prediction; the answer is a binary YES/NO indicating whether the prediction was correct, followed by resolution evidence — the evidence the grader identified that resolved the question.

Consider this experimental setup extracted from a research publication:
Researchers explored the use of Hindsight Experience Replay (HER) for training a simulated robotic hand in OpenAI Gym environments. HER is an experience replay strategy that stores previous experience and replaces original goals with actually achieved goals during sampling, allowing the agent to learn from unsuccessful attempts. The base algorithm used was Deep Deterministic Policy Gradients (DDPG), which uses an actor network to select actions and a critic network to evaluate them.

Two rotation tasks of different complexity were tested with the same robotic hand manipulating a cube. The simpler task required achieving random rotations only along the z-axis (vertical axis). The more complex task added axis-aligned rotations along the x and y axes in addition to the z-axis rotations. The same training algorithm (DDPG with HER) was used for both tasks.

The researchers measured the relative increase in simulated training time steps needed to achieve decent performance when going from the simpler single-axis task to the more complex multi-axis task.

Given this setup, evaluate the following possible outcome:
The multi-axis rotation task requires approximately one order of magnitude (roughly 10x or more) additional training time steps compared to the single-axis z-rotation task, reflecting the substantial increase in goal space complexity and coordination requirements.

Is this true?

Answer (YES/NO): YES